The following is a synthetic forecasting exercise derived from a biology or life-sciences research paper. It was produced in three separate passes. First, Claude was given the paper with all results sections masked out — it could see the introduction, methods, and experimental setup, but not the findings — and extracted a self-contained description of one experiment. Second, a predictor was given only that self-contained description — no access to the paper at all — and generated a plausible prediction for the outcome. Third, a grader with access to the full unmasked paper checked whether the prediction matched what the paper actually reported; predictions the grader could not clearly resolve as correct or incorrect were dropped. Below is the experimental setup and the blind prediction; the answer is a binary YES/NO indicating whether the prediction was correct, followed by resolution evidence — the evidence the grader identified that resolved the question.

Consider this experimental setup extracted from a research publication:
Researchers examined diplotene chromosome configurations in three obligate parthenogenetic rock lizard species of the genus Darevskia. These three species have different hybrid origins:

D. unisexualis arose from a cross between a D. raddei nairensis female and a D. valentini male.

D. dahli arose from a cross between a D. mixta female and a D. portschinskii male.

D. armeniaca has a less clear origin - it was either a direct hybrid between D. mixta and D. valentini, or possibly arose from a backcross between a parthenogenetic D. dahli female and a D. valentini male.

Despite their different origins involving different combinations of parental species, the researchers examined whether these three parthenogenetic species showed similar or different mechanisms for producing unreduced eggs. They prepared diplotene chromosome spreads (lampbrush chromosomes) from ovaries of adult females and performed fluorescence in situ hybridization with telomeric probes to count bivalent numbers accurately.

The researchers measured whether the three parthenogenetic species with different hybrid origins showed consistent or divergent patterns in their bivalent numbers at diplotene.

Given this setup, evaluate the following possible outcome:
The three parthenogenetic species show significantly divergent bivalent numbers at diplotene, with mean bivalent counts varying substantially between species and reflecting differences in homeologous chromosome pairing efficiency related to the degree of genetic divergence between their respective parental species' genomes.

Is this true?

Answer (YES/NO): NO